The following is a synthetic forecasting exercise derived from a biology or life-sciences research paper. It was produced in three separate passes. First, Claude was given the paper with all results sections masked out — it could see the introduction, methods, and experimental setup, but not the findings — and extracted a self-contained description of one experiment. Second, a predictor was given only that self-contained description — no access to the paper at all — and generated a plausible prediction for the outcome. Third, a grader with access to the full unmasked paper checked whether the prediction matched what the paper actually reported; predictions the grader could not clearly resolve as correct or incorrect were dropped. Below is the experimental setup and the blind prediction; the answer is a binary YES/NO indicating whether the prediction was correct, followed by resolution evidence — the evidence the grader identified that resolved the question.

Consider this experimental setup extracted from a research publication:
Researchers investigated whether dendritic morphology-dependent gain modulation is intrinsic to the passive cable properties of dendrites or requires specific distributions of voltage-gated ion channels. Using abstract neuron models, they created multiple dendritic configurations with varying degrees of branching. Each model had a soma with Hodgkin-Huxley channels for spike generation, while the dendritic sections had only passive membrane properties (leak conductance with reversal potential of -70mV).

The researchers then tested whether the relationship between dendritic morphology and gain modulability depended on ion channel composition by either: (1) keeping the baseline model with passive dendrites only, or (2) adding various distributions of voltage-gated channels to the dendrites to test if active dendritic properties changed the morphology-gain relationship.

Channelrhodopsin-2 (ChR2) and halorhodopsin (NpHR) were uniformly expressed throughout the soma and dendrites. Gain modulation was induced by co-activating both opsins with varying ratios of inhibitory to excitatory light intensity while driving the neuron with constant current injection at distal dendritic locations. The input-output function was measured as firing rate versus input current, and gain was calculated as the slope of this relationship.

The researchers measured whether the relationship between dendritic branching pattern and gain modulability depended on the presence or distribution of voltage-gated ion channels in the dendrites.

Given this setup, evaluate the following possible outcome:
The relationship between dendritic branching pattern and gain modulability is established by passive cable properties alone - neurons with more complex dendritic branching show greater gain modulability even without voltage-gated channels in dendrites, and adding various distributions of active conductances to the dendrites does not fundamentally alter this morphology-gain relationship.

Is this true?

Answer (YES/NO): NO